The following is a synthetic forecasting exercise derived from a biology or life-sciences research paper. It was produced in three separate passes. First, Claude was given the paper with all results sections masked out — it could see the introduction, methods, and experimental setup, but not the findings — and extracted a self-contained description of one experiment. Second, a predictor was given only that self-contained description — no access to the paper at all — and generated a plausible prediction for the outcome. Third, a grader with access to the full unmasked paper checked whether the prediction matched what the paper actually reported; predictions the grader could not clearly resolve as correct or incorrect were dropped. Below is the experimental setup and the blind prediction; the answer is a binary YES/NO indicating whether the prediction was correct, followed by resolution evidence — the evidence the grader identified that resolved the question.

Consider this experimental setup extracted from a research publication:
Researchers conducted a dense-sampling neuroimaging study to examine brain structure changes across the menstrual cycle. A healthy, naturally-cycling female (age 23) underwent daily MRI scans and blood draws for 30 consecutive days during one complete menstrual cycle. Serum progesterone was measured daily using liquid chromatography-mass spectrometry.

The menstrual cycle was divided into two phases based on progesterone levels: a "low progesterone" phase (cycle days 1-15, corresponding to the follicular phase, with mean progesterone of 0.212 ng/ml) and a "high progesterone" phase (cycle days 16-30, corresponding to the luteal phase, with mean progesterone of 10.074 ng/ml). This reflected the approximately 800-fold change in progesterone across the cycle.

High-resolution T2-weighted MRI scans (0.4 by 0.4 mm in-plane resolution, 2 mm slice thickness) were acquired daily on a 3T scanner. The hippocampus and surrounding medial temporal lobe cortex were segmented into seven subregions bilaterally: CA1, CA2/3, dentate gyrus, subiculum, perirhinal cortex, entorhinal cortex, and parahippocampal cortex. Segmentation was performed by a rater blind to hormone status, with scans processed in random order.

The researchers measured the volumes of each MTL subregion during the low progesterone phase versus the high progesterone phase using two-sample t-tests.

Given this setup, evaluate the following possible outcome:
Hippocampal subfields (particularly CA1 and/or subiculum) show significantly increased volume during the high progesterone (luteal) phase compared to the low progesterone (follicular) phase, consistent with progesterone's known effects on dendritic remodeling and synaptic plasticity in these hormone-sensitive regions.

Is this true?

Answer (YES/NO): NO